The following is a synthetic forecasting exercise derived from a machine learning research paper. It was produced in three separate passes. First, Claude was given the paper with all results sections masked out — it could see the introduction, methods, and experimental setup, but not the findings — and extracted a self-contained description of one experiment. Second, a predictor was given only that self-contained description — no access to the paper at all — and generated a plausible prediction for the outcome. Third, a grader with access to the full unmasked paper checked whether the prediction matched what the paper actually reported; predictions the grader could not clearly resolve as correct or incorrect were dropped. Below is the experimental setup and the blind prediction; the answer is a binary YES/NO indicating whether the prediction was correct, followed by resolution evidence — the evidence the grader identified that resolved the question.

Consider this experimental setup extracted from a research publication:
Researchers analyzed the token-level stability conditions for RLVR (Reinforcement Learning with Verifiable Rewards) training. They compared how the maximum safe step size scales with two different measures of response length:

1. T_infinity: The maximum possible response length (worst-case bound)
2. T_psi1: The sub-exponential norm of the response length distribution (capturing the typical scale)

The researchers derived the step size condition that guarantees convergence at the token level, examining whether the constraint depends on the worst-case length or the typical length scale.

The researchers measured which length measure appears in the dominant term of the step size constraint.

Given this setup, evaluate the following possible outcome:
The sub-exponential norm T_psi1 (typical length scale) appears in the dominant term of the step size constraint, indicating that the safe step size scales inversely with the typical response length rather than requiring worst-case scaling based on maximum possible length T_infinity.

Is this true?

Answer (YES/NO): YES